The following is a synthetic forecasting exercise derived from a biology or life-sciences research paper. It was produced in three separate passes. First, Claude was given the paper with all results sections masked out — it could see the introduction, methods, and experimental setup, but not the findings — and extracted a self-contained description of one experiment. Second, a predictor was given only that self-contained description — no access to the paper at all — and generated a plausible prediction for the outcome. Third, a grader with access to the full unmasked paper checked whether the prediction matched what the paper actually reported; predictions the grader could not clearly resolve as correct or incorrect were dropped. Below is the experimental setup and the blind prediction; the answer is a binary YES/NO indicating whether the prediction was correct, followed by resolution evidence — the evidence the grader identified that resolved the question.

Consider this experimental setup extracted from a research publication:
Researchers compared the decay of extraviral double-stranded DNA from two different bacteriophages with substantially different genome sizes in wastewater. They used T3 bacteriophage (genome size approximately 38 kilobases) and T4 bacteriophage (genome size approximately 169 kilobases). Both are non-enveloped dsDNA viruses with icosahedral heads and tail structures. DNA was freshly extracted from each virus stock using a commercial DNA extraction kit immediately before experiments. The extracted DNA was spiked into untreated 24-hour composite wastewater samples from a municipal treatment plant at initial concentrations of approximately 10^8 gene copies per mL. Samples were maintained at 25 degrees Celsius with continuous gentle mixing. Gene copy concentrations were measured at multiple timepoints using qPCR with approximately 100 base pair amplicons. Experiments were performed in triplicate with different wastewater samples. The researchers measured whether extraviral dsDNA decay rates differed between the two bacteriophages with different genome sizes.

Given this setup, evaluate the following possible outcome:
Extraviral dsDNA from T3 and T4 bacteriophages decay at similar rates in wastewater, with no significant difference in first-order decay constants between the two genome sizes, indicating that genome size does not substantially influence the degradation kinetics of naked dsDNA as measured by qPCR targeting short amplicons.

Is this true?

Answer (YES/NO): YES